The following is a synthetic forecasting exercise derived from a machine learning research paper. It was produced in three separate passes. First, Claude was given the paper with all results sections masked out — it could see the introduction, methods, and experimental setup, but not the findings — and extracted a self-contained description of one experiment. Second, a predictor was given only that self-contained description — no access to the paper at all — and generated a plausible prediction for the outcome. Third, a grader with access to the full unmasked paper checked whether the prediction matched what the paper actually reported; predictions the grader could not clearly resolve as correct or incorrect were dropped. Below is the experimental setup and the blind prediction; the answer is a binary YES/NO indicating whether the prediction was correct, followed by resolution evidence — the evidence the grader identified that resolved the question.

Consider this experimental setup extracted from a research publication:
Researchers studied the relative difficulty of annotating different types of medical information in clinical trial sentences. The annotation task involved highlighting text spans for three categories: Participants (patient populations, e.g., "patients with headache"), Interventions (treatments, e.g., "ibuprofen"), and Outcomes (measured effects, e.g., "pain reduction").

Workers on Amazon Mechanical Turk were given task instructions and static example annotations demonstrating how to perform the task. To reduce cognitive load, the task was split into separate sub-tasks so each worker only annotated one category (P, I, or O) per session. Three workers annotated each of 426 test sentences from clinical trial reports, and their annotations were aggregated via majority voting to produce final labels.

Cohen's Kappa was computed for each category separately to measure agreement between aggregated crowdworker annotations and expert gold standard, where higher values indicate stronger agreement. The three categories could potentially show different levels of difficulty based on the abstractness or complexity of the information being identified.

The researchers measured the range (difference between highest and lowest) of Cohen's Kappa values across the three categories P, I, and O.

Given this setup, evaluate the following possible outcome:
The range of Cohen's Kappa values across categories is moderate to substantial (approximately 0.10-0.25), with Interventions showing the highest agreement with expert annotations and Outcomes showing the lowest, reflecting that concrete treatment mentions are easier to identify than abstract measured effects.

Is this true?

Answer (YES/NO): NO